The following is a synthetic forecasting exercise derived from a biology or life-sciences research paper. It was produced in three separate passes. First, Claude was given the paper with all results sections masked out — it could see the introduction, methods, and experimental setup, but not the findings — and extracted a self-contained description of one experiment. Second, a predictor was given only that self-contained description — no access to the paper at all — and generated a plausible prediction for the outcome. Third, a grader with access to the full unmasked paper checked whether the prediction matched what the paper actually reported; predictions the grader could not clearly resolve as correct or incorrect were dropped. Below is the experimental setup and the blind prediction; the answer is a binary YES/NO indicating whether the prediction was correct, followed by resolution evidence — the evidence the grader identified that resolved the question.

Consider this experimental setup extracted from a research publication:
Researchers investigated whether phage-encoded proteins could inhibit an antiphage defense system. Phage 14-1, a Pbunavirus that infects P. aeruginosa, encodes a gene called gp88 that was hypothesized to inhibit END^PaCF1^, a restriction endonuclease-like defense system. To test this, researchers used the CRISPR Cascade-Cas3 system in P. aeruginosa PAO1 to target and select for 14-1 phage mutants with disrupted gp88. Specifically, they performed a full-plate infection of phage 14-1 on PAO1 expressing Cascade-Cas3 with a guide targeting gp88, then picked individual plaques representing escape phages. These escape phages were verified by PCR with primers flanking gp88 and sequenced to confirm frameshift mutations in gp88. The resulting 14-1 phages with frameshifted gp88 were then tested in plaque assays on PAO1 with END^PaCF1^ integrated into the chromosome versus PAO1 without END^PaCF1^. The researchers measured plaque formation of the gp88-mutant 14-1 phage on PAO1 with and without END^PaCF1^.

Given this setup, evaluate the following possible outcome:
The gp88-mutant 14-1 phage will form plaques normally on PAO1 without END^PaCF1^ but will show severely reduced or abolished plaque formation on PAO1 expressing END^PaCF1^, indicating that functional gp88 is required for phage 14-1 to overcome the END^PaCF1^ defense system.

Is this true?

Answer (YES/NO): YES